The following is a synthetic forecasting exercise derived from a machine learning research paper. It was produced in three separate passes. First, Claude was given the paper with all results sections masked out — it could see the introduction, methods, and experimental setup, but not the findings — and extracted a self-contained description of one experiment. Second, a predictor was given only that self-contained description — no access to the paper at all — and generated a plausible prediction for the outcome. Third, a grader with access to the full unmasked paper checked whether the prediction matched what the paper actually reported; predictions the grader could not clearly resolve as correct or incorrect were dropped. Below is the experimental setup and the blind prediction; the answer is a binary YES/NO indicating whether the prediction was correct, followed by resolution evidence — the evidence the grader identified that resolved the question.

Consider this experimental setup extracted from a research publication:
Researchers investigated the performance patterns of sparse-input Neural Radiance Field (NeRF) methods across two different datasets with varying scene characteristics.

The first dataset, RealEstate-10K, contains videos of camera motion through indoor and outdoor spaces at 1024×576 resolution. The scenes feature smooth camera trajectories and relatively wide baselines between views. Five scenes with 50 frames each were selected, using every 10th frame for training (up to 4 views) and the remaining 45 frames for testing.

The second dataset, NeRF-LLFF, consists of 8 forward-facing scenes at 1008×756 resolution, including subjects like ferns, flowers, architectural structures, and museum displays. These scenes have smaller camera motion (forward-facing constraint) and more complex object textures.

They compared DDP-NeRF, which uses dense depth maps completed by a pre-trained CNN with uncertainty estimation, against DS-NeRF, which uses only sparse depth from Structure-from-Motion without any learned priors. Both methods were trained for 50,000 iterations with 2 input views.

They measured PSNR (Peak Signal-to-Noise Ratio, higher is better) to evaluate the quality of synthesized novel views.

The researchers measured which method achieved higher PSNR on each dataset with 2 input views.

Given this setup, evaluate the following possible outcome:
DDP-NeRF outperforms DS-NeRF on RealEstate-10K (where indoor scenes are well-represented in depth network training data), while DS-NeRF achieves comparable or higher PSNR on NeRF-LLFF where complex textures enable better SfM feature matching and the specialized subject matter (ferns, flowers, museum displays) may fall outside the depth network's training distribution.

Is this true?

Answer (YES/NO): NO